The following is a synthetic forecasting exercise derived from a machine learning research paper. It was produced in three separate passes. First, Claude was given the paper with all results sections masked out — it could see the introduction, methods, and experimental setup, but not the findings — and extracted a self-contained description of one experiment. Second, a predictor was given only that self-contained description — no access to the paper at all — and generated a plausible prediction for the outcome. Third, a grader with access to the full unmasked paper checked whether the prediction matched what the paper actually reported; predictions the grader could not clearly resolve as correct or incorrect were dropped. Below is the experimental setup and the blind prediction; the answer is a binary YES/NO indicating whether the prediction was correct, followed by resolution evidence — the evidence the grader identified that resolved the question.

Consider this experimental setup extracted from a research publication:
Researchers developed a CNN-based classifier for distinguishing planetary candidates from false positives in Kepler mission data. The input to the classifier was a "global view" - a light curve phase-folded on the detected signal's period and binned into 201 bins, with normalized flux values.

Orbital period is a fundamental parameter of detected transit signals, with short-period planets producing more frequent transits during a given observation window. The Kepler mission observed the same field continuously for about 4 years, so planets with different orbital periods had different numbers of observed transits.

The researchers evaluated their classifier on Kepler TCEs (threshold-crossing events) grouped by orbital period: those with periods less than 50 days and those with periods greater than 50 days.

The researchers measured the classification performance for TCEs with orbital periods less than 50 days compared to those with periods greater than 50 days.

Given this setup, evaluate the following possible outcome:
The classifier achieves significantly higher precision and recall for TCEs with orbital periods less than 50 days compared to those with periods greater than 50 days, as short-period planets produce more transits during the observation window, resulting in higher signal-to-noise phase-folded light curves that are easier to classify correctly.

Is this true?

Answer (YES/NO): YES